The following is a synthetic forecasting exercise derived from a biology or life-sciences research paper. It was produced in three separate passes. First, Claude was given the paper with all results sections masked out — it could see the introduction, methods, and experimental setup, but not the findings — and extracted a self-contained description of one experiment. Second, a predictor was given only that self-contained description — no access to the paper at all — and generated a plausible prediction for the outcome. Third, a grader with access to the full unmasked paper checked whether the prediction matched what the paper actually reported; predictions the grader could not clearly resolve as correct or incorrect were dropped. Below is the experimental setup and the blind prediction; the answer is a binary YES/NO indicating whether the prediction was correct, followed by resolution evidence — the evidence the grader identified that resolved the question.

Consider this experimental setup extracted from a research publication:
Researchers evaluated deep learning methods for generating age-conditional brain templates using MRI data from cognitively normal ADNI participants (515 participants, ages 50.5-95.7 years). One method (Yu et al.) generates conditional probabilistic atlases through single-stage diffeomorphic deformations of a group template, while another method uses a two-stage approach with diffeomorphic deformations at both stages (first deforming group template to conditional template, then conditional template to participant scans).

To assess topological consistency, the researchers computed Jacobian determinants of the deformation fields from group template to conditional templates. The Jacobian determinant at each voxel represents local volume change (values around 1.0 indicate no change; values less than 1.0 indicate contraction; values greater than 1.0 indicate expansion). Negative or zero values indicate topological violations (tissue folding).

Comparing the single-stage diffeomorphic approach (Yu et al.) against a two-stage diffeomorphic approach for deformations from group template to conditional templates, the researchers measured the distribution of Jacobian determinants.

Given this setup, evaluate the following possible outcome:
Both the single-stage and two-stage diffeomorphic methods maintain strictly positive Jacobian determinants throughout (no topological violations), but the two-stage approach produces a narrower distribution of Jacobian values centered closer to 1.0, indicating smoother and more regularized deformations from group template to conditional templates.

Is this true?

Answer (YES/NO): NO